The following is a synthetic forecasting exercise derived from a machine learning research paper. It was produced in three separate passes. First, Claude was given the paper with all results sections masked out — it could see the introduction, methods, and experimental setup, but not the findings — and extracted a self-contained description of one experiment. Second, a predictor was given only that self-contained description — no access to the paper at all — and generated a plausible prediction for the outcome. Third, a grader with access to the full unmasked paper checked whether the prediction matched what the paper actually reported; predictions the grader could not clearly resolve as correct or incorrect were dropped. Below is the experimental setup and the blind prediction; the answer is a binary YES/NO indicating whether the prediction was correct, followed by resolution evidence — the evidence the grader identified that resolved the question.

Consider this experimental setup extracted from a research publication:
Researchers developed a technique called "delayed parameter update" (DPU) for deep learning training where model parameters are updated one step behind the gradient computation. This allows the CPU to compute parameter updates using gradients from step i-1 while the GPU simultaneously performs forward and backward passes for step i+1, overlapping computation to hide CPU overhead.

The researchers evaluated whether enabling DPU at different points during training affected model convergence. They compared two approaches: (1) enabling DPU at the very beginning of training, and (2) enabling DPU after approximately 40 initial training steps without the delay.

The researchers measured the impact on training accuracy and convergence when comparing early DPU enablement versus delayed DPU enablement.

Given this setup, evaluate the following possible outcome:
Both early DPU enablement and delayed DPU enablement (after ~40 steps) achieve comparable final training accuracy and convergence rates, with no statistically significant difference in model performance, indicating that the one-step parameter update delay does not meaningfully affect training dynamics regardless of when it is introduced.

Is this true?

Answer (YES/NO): NO